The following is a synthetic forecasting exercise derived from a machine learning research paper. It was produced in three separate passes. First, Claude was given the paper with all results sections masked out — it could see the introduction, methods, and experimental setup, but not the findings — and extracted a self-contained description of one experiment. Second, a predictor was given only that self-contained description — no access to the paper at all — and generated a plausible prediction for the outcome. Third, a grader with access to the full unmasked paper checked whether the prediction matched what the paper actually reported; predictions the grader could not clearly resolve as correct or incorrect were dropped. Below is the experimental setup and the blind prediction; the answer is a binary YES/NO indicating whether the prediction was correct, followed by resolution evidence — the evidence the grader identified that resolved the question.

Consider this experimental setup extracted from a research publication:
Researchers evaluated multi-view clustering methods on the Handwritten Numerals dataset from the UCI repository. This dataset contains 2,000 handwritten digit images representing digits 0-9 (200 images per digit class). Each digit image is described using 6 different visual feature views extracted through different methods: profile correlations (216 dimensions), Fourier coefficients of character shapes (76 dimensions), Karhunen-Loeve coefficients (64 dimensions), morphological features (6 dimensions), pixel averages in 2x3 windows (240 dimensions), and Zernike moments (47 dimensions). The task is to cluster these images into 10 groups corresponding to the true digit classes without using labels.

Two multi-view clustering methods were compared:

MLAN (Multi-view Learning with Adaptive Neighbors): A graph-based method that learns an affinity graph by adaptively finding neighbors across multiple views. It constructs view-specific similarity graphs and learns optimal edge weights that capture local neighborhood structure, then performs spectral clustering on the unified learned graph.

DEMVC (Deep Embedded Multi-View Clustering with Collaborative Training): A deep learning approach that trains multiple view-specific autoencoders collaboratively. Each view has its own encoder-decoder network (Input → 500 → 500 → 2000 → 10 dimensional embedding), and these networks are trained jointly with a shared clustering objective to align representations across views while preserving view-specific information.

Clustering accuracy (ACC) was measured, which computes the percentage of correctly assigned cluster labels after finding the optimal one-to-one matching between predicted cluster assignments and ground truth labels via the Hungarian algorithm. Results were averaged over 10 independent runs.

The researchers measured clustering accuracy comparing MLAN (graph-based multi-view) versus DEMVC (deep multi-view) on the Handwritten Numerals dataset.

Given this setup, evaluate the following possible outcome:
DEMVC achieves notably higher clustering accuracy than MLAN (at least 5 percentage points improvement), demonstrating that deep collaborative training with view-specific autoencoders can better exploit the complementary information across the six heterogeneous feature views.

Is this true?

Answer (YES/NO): NO